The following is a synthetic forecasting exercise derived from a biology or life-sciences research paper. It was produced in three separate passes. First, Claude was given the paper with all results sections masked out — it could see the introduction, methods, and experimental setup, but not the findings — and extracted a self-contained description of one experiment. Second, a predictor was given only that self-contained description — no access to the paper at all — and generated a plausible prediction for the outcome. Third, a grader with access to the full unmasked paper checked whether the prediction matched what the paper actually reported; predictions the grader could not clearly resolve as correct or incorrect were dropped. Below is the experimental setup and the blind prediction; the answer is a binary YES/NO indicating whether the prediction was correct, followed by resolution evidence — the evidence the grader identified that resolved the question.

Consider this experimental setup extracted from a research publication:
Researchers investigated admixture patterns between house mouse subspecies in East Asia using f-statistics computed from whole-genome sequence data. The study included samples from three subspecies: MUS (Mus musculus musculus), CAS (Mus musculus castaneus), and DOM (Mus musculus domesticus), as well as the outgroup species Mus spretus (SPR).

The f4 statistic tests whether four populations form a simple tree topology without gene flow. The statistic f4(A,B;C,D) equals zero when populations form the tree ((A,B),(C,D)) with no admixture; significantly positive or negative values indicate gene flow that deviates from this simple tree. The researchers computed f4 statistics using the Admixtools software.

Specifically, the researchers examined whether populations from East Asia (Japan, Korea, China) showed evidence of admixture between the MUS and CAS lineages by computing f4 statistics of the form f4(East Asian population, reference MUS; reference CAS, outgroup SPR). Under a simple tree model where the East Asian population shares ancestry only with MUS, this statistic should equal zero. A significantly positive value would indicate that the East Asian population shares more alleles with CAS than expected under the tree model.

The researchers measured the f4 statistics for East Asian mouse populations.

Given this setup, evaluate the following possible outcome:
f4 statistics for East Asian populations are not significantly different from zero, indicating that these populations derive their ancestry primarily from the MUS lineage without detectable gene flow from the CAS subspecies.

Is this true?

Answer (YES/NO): NO